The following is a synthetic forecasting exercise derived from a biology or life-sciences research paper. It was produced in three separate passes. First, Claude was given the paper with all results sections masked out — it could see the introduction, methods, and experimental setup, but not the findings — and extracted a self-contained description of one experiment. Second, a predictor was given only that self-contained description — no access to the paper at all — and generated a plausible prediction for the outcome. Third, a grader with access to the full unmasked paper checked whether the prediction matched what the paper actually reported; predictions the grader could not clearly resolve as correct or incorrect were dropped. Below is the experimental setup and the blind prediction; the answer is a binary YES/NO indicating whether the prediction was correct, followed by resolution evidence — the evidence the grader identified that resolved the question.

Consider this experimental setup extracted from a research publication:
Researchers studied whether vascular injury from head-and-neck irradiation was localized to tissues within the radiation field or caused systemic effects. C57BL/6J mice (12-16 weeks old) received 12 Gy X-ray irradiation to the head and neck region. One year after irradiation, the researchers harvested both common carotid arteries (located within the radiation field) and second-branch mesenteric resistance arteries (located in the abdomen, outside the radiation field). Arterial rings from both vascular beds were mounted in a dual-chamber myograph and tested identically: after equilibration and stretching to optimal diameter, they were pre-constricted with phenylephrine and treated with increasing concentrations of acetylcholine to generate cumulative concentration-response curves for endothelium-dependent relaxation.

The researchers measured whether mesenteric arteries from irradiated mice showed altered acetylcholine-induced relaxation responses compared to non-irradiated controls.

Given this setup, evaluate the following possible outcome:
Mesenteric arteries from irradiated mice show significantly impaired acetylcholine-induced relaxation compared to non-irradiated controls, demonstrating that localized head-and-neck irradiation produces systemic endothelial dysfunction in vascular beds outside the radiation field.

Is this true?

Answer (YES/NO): NO